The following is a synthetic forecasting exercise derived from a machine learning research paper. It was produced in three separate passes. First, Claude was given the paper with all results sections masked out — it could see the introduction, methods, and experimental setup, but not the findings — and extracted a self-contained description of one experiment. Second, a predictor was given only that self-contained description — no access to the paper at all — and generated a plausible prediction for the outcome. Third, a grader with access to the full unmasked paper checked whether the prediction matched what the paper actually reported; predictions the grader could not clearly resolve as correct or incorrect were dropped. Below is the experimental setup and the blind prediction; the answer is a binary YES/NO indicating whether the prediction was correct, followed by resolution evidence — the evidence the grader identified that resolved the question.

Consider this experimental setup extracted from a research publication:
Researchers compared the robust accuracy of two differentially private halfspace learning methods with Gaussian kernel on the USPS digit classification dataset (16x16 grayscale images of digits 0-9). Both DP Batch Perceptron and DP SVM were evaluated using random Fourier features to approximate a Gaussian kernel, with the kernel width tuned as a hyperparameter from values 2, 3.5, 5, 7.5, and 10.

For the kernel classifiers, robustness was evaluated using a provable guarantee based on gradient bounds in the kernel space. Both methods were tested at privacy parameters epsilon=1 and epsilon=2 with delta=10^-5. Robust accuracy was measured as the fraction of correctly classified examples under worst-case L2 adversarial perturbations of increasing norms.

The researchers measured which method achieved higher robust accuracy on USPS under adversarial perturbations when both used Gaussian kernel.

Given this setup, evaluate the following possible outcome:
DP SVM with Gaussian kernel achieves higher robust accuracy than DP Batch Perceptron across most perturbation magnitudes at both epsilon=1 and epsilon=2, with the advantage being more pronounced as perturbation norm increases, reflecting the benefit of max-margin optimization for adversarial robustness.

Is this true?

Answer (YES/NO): NO